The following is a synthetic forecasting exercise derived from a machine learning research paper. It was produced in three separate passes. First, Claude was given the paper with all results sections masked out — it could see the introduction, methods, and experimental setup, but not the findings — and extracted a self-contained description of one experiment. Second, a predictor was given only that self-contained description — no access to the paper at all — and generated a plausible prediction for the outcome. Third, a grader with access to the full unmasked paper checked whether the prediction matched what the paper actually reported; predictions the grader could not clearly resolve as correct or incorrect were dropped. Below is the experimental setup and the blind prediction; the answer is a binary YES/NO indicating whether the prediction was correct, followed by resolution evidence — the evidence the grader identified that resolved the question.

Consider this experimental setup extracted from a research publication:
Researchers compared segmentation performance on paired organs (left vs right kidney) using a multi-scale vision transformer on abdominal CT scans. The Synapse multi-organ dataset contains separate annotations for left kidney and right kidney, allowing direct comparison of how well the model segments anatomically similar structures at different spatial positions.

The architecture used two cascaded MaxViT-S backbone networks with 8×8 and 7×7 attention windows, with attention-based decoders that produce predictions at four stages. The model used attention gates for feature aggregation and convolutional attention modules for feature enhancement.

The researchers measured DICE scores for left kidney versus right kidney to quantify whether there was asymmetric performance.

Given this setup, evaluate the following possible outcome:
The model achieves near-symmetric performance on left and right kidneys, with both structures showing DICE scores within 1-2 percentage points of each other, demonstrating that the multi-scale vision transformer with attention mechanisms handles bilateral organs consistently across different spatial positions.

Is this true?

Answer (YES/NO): NO